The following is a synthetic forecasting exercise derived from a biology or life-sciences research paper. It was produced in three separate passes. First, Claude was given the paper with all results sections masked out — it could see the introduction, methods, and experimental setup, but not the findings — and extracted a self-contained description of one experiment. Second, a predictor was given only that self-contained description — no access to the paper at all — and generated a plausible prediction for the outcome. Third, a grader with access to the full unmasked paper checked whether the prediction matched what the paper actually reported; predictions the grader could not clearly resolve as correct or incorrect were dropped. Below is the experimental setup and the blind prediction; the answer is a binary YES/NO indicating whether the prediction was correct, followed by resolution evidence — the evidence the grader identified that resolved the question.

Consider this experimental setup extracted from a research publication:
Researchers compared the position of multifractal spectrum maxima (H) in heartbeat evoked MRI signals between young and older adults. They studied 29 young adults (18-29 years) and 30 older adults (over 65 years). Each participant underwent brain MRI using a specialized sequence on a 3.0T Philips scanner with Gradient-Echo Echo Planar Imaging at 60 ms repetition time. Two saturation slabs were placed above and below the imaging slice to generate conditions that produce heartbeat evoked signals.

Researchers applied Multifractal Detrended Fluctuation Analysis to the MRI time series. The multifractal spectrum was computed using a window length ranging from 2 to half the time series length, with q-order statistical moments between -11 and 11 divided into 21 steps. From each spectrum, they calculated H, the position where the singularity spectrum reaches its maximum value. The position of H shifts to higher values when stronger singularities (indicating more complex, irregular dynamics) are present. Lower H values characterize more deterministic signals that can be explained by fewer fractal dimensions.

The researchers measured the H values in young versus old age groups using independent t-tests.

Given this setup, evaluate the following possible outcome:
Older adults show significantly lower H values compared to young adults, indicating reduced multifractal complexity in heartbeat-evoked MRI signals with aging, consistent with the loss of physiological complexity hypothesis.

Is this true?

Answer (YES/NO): NO